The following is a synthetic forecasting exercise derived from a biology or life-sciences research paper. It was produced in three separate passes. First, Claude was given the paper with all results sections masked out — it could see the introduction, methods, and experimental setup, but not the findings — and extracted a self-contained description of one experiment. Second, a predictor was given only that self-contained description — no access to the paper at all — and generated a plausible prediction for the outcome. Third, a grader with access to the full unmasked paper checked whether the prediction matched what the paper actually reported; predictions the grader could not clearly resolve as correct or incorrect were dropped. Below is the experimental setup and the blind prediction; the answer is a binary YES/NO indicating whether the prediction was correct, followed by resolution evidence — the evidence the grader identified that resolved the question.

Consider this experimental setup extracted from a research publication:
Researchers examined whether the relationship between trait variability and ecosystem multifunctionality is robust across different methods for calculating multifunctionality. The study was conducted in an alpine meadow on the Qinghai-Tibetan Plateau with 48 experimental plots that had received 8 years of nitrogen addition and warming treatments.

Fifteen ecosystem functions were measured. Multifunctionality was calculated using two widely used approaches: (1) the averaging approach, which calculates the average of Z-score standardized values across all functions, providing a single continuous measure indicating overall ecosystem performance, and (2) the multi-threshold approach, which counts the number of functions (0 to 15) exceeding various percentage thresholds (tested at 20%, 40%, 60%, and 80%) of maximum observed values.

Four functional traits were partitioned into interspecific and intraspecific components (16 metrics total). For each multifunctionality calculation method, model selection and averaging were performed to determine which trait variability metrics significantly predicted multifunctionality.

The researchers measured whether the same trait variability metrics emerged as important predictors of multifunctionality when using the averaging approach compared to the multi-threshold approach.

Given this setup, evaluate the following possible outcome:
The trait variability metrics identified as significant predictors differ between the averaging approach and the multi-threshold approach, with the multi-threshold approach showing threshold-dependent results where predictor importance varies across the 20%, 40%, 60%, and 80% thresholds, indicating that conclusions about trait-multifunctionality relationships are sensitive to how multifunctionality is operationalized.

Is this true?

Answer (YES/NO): YES